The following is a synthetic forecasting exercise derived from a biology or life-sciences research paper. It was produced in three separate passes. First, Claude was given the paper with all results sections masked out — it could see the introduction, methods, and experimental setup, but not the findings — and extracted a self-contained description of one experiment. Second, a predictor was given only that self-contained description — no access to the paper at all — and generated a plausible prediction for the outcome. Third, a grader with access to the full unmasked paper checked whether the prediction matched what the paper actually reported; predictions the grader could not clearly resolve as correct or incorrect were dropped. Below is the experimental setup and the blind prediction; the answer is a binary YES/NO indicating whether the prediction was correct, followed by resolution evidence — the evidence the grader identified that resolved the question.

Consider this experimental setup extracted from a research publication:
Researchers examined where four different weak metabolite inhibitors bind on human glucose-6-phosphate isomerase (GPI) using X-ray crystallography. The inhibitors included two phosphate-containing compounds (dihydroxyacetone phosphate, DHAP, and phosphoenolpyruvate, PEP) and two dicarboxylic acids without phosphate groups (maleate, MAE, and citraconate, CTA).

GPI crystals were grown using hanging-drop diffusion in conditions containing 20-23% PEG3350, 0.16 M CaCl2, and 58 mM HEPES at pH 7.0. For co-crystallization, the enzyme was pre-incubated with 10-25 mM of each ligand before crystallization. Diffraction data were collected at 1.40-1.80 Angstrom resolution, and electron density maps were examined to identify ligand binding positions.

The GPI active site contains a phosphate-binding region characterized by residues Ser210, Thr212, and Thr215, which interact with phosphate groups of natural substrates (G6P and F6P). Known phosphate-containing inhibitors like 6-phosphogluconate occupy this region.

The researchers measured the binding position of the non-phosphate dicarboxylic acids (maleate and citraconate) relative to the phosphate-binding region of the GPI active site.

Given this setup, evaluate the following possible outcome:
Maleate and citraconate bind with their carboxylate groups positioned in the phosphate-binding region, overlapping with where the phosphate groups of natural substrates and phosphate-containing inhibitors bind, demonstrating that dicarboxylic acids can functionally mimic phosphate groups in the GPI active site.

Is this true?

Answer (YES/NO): YES